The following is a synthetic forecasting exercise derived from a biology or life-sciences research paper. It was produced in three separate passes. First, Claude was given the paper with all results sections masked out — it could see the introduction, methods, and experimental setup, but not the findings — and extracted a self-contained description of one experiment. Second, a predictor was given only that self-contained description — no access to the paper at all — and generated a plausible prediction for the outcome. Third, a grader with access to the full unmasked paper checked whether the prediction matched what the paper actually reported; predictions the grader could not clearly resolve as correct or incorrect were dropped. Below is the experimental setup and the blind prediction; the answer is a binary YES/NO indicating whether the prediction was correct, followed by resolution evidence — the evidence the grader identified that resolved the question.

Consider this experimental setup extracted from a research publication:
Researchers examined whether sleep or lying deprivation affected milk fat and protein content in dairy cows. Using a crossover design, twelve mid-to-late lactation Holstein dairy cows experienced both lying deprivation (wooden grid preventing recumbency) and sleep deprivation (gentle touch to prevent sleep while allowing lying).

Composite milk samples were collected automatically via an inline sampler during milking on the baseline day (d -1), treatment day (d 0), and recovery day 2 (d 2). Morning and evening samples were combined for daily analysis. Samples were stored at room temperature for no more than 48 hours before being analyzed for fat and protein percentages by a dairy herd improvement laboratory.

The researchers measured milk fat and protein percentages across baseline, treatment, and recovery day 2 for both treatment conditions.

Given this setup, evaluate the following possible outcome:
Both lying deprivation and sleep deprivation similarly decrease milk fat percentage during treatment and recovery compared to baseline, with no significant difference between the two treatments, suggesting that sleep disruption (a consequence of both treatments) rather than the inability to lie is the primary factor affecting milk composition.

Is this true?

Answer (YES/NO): NO